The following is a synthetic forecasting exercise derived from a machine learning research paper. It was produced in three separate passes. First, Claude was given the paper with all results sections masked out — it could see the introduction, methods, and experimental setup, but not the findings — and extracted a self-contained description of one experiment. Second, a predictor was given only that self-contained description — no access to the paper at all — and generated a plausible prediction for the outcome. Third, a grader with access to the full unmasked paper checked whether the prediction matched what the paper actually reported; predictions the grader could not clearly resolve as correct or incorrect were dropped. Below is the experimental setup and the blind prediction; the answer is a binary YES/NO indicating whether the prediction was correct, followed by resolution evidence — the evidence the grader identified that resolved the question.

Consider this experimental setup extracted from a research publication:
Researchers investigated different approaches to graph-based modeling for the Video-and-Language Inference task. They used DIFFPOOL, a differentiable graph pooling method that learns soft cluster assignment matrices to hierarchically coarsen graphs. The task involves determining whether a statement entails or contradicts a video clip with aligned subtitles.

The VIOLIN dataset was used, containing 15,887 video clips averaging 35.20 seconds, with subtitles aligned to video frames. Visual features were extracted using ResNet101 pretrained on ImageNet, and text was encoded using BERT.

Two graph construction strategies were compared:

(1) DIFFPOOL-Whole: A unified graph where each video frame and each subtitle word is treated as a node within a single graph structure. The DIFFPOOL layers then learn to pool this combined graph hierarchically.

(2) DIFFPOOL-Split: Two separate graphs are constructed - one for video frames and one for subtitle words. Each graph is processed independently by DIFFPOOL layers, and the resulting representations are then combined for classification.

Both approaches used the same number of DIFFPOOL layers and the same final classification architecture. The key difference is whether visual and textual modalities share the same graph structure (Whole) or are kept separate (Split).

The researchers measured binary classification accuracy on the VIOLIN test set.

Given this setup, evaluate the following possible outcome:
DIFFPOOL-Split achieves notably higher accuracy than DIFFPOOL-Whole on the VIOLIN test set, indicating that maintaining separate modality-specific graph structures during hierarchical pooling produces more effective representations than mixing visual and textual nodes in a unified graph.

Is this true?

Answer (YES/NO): YES